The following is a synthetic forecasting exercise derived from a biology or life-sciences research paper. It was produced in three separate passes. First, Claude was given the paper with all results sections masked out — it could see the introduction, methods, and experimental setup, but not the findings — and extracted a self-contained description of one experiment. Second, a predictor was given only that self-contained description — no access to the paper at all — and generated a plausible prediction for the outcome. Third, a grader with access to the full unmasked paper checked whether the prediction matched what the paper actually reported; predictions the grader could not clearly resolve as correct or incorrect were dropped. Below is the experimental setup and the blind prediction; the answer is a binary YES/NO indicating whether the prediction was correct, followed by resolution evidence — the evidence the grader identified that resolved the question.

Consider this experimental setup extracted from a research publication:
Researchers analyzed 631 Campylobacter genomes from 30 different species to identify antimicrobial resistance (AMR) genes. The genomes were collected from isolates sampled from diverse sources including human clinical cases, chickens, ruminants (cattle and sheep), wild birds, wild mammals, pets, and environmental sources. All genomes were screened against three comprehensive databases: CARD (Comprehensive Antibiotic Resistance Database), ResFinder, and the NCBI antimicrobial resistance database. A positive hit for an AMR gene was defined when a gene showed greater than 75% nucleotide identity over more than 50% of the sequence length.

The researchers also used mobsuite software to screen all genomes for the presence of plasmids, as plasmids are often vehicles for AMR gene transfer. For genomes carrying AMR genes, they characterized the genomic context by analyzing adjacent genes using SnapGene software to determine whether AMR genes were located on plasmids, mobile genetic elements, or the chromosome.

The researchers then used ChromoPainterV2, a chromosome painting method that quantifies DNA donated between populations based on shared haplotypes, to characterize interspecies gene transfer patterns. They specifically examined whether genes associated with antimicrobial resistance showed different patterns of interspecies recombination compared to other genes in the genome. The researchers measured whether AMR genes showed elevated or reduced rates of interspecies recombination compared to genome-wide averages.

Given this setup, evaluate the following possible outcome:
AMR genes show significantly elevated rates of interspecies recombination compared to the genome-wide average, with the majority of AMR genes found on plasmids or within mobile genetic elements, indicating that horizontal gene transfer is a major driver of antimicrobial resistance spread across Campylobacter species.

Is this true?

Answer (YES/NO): NO